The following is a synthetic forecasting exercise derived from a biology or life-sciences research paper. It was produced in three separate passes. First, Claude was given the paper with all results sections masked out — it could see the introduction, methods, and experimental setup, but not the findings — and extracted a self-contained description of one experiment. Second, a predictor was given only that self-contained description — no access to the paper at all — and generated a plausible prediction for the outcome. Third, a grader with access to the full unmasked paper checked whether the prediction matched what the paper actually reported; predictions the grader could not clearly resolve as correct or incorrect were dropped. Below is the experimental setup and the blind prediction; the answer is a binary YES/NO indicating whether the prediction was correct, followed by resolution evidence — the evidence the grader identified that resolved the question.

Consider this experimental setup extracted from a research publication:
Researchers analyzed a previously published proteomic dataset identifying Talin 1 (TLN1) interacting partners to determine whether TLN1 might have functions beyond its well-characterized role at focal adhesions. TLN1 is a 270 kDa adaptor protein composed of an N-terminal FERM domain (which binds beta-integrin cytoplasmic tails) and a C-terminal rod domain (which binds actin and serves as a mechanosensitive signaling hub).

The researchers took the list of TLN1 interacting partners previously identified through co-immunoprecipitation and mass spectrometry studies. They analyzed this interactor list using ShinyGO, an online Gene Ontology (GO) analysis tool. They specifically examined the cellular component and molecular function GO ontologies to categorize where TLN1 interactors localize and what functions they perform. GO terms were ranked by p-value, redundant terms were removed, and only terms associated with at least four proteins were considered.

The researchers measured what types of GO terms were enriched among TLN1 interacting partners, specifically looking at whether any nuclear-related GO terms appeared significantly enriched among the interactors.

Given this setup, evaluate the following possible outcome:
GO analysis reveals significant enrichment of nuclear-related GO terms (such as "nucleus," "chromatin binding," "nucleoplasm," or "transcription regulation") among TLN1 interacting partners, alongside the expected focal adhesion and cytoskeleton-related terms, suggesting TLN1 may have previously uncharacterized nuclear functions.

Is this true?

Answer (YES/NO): YES